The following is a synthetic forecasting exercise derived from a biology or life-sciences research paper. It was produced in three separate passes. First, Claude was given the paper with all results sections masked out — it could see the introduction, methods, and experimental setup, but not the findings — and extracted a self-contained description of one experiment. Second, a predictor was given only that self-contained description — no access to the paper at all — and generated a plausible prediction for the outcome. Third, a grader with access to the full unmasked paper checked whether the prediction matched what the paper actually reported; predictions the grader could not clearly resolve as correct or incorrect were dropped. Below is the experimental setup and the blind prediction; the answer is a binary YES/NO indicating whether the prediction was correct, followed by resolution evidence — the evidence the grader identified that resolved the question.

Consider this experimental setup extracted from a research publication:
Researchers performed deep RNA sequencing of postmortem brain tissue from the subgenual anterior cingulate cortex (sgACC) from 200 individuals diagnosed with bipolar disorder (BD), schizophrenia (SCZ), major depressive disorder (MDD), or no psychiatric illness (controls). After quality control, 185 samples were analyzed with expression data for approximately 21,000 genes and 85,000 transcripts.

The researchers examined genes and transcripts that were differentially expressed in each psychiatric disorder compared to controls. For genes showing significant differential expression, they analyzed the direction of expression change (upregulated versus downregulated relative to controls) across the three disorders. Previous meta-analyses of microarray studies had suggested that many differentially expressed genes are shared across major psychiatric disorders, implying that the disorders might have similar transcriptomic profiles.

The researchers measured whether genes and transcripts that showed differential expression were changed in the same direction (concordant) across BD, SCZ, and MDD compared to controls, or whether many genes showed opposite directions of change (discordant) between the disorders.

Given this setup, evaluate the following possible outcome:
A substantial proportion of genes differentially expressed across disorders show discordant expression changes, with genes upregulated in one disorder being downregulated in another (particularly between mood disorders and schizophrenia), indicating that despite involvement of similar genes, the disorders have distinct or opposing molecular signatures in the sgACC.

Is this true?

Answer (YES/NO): NO